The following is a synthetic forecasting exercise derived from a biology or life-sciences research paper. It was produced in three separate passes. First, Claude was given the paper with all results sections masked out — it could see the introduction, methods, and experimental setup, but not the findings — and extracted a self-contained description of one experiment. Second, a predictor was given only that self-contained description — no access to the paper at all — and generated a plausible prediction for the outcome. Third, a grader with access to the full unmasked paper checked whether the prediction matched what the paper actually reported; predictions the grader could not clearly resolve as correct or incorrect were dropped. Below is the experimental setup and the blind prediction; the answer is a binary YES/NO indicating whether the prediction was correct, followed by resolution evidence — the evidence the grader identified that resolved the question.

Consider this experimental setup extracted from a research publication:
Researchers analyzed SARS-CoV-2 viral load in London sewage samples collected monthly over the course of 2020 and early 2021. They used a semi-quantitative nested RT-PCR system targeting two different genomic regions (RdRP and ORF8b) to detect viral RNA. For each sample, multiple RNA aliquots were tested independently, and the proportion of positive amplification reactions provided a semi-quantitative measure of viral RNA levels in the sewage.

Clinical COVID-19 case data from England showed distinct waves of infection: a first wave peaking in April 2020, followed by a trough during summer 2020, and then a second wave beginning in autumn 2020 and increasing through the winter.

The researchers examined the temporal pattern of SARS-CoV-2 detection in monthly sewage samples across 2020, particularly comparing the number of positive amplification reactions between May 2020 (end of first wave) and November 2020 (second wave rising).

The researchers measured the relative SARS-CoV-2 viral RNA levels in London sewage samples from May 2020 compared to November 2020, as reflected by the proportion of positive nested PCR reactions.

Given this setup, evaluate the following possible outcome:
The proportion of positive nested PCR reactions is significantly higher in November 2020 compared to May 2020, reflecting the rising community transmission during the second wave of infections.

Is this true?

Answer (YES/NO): YES